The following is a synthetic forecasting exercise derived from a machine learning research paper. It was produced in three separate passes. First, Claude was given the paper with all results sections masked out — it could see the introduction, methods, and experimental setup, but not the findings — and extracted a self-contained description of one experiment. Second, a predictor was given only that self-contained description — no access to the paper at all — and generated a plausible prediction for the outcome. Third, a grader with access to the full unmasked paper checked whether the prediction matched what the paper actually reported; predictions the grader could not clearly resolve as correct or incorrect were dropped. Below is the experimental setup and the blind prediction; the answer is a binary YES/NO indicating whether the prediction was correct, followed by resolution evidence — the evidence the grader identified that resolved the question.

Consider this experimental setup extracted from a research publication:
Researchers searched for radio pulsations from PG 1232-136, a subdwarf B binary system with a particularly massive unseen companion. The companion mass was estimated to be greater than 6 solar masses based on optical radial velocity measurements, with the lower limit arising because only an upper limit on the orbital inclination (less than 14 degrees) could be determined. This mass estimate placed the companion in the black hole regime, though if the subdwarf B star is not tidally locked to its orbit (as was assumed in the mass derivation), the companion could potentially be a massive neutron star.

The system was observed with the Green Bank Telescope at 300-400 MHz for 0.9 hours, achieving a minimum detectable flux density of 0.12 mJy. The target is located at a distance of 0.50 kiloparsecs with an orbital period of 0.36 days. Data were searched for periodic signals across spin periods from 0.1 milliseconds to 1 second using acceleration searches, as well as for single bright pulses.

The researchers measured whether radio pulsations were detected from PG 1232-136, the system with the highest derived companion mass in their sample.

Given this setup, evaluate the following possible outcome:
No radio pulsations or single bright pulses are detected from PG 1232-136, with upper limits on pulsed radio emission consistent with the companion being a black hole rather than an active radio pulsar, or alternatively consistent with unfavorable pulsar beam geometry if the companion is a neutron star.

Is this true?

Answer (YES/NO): YES